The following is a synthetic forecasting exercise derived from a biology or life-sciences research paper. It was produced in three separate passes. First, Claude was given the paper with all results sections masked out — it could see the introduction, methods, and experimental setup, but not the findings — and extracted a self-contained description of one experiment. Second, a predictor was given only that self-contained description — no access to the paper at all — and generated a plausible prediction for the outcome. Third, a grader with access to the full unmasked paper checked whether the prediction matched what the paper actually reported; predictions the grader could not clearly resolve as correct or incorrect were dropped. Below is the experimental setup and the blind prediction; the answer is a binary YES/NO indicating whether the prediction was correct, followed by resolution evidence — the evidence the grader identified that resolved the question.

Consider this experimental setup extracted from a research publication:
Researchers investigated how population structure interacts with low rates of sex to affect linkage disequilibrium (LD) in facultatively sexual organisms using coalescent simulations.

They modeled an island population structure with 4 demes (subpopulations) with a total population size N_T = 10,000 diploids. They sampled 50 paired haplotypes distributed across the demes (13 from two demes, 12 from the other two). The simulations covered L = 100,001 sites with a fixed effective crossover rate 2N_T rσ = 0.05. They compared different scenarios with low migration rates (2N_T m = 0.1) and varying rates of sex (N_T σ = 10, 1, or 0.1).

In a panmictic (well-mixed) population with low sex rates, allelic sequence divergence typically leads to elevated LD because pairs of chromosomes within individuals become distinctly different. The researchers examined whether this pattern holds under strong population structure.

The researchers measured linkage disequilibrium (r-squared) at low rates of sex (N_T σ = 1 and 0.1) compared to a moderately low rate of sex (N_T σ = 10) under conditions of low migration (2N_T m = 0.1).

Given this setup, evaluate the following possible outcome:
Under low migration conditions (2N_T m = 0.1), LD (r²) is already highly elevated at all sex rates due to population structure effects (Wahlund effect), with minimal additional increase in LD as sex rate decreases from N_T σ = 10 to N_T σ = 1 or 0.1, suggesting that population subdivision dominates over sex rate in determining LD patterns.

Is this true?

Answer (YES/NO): NO